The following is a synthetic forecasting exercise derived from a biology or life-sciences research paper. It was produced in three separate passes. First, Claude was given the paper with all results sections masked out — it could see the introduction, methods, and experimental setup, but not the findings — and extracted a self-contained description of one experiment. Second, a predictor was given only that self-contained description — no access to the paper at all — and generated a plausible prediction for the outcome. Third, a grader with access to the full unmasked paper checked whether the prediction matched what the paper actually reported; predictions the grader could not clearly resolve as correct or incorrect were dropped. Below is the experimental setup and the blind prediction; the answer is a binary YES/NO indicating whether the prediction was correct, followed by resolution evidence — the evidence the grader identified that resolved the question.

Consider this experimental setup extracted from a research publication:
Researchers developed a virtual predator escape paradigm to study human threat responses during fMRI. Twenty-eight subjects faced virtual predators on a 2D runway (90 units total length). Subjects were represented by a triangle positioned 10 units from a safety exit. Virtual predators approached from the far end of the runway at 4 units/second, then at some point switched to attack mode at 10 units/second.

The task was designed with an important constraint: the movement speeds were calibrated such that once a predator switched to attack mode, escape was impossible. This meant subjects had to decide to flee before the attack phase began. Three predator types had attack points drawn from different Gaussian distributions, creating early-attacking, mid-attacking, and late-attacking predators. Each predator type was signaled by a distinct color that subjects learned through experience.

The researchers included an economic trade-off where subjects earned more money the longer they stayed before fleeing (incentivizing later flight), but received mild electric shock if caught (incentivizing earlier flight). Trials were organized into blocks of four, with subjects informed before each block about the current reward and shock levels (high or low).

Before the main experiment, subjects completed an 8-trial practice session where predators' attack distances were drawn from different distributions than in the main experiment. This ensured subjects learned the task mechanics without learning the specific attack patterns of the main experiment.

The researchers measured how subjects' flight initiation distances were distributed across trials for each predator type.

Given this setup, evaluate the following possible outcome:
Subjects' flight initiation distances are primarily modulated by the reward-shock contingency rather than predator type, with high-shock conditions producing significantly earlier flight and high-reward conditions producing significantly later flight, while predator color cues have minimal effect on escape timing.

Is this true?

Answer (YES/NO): NO